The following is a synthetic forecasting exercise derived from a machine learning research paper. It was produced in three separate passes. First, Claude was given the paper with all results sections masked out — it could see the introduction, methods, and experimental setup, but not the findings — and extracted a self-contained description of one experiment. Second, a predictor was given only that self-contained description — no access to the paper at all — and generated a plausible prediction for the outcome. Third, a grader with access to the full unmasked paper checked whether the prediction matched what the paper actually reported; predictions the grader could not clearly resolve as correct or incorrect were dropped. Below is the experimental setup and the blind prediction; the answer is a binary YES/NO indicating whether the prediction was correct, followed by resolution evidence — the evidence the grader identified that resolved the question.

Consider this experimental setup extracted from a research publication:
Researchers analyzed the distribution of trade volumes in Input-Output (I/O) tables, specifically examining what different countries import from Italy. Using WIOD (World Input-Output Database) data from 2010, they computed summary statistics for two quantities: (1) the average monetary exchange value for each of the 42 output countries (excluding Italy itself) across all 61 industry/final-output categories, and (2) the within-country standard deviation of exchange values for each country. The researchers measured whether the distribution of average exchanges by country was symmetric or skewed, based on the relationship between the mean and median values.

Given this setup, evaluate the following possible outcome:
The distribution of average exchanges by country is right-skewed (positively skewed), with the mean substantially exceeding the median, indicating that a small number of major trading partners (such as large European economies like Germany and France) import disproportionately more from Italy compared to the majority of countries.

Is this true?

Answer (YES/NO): YES